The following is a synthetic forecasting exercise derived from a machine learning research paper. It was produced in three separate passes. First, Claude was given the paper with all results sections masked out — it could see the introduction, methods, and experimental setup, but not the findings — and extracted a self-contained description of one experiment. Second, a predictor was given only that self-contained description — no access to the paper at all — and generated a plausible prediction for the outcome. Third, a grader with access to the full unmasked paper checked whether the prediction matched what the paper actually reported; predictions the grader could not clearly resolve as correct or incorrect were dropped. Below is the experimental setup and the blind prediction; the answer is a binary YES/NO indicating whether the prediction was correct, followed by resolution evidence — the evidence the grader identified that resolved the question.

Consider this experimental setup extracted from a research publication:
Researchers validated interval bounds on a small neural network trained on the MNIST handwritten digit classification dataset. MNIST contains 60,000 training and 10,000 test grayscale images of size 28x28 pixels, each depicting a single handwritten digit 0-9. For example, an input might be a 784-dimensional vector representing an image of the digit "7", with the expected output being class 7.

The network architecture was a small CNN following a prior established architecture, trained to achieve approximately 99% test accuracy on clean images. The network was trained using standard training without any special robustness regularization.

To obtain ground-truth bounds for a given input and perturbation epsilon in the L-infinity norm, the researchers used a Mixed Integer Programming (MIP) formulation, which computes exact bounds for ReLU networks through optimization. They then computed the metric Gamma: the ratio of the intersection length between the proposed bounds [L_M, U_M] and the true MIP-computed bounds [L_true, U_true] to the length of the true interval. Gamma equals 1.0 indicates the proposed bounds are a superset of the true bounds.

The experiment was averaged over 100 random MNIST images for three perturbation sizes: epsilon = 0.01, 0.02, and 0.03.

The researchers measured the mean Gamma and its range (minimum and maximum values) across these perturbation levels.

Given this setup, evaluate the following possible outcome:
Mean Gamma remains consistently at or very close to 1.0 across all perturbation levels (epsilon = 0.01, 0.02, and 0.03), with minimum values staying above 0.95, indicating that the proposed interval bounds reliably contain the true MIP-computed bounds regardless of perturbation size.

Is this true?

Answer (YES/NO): NO